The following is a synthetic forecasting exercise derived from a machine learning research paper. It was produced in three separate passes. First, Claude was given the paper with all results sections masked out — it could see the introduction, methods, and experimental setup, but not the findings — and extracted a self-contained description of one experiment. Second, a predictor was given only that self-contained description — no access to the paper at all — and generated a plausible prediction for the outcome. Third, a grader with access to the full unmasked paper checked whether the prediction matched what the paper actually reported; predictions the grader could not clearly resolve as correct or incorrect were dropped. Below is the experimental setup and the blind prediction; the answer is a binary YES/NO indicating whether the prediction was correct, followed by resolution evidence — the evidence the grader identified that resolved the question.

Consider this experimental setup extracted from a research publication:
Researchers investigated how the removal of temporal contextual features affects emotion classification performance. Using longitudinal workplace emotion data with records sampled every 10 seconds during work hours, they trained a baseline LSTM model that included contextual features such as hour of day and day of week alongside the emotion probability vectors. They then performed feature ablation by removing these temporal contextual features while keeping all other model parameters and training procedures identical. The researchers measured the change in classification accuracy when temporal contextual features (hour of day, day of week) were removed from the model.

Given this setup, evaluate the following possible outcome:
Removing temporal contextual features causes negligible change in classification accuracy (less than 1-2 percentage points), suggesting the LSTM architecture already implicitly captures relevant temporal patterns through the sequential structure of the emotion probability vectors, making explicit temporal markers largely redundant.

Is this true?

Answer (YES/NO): NO